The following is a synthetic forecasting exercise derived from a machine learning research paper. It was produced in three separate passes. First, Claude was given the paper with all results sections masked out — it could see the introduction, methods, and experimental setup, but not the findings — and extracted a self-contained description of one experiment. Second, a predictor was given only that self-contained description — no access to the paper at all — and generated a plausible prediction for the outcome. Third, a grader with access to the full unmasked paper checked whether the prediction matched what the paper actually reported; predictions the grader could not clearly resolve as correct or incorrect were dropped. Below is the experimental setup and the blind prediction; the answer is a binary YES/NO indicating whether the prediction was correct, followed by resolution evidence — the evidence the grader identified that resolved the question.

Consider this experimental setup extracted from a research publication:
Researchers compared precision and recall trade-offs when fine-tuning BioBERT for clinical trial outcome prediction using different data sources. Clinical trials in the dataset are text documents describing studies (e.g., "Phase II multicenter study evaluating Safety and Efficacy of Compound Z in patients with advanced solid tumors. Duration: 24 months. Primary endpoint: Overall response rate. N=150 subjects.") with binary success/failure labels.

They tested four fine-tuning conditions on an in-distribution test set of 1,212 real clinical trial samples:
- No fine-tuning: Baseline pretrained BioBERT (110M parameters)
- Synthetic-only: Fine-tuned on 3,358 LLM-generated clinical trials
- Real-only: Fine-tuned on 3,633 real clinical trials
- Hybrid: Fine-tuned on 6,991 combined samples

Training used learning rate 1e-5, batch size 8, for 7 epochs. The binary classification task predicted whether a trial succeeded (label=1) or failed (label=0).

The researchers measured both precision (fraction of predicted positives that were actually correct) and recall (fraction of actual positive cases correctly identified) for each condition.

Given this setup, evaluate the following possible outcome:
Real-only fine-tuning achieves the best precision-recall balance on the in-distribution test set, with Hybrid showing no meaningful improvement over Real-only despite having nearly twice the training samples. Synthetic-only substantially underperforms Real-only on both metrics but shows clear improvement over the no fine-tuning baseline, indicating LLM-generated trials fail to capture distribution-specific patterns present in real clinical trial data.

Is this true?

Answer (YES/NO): NO